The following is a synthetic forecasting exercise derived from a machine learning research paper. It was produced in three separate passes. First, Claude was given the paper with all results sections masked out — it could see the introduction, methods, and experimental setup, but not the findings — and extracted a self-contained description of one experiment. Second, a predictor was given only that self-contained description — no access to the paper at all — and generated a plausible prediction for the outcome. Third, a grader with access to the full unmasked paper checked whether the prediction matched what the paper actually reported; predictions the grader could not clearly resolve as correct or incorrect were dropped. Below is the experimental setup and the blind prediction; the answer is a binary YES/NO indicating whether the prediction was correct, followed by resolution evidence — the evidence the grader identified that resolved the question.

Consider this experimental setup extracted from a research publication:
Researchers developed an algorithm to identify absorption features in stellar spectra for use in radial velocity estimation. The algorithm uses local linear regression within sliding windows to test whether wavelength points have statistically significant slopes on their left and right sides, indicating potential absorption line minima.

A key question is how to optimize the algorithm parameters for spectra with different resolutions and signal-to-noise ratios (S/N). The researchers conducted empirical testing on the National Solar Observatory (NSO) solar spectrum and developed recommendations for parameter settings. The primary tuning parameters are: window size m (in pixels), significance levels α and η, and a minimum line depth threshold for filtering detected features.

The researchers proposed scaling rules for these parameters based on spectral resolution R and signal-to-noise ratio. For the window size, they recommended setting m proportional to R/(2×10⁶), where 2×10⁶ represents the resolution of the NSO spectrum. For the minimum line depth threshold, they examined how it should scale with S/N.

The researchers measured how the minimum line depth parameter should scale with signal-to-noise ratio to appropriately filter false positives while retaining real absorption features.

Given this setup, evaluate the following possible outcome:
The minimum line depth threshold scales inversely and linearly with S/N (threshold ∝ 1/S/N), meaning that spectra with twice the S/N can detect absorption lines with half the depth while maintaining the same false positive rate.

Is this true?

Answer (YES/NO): YES